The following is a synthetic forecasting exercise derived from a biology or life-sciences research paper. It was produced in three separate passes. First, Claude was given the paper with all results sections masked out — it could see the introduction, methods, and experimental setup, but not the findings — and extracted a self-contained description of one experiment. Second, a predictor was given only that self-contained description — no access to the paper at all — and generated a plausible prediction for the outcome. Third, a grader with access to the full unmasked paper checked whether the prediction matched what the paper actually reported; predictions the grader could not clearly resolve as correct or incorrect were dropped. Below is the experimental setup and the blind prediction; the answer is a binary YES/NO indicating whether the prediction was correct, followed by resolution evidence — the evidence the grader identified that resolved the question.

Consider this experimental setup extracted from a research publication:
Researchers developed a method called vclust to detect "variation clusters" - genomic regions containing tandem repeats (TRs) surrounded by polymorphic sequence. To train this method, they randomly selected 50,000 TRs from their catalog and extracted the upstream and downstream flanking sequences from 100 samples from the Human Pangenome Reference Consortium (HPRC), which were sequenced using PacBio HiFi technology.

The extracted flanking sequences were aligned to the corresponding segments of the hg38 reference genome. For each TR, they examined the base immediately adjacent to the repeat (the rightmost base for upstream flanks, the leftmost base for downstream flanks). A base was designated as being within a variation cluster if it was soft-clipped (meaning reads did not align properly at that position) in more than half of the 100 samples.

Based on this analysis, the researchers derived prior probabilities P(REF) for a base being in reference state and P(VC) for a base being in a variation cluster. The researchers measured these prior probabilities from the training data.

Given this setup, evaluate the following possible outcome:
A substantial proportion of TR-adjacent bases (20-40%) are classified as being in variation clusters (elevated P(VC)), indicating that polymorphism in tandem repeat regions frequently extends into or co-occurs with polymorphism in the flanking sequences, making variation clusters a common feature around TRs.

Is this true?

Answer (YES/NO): NO